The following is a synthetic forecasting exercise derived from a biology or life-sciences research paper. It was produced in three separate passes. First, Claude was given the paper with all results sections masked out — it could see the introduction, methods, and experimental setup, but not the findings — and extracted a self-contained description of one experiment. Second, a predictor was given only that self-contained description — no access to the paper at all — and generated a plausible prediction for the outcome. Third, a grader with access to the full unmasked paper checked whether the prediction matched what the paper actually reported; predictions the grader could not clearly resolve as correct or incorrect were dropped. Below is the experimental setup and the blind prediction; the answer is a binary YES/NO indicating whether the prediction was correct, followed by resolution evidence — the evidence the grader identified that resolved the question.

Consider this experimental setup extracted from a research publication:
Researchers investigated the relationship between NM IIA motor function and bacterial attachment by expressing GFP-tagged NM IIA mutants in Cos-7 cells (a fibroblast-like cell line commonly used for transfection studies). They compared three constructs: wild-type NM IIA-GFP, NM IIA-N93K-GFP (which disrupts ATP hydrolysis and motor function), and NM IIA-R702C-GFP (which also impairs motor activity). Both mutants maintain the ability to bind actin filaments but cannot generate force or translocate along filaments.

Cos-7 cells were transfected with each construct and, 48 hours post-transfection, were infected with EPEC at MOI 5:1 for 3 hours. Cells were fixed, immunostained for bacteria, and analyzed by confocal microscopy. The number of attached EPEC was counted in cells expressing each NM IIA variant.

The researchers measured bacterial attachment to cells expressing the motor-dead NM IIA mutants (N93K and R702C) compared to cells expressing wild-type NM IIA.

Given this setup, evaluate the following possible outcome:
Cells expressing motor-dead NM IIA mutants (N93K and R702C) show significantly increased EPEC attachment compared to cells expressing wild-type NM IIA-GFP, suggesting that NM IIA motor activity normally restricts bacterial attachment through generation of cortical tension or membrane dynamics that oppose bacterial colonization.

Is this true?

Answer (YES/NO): YES